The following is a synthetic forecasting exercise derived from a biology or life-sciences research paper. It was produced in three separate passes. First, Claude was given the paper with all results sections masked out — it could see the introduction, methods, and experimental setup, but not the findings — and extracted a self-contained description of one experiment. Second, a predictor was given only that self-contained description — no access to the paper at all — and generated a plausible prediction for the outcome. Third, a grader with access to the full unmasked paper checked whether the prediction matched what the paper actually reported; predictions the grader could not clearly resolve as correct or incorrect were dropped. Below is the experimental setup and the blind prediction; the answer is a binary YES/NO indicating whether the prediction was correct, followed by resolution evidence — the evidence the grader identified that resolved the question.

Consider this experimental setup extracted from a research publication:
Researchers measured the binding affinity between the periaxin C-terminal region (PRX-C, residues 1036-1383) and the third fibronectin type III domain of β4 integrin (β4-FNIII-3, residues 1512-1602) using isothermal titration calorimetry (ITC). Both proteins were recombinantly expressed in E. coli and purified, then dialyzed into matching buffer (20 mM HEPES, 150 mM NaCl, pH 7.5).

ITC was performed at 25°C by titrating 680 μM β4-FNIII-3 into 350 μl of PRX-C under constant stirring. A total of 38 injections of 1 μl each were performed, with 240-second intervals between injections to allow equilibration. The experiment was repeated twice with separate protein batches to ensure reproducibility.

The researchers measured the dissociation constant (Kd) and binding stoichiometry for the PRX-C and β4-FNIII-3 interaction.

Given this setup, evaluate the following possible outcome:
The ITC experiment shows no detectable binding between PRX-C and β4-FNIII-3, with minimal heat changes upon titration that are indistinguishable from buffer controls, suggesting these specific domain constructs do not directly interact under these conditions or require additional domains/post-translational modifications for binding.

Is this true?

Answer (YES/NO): NO